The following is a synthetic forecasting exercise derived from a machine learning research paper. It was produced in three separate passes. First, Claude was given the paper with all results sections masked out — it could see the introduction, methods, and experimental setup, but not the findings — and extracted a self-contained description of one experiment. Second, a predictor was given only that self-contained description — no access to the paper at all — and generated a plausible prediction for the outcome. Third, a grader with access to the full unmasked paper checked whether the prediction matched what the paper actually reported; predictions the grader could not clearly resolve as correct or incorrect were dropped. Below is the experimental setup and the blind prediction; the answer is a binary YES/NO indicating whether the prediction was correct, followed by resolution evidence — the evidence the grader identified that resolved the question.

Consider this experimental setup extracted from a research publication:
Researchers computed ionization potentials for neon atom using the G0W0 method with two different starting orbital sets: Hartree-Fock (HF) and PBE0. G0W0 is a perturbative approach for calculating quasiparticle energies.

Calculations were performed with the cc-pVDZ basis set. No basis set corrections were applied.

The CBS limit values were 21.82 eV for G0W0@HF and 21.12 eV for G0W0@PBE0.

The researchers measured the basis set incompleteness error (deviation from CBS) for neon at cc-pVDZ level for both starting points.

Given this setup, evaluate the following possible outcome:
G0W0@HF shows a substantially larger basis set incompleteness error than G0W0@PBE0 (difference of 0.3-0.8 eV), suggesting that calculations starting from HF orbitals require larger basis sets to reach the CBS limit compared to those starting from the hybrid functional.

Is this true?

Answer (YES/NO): NO